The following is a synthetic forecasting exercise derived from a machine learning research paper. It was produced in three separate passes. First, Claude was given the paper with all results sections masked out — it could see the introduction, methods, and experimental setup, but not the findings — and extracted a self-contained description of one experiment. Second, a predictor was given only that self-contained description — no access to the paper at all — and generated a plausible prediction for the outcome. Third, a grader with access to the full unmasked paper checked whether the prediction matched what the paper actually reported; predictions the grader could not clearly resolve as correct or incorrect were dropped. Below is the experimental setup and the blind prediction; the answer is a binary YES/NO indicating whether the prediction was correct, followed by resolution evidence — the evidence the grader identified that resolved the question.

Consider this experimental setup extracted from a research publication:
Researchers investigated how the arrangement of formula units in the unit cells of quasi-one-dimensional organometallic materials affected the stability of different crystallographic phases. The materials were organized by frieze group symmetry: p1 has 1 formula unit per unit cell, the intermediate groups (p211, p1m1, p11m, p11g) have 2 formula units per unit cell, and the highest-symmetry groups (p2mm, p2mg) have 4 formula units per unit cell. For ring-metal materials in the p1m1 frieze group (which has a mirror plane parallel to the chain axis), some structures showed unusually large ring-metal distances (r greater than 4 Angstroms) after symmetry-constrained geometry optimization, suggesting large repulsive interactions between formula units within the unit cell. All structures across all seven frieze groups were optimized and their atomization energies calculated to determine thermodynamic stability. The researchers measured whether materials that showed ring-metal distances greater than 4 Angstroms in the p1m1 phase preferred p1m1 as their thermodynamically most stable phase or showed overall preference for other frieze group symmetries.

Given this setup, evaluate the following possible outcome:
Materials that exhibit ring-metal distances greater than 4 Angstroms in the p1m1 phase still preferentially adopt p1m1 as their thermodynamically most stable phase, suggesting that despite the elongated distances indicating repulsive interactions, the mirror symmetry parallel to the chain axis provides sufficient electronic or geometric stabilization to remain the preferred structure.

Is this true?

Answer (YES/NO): NO